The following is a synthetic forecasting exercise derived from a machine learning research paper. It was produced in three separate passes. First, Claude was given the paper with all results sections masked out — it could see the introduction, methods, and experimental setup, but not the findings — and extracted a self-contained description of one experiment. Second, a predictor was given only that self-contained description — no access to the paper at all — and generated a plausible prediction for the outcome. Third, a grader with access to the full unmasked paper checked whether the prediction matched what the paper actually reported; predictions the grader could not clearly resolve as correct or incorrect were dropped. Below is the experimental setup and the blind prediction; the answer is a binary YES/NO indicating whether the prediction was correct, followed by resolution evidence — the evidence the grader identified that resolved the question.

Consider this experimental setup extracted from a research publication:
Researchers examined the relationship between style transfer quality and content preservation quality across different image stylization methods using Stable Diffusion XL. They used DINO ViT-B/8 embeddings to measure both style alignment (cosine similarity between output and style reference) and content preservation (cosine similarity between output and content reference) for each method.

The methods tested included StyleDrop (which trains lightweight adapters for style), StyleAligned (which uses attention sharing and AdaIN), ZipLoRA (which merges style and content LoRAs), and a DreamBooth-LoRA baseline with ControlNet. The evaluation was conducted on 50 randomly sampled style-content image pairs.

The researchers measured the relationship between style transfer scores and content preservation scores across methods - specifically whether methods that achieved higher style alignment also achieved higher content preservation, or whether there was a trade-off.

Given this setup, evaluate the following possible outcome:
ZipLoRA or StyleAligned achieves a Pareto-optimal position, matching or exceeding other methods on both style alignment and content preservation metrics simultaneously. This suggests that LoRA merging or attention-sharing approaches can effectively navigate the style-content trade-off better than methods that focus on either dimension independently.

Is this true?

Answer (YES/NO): NO